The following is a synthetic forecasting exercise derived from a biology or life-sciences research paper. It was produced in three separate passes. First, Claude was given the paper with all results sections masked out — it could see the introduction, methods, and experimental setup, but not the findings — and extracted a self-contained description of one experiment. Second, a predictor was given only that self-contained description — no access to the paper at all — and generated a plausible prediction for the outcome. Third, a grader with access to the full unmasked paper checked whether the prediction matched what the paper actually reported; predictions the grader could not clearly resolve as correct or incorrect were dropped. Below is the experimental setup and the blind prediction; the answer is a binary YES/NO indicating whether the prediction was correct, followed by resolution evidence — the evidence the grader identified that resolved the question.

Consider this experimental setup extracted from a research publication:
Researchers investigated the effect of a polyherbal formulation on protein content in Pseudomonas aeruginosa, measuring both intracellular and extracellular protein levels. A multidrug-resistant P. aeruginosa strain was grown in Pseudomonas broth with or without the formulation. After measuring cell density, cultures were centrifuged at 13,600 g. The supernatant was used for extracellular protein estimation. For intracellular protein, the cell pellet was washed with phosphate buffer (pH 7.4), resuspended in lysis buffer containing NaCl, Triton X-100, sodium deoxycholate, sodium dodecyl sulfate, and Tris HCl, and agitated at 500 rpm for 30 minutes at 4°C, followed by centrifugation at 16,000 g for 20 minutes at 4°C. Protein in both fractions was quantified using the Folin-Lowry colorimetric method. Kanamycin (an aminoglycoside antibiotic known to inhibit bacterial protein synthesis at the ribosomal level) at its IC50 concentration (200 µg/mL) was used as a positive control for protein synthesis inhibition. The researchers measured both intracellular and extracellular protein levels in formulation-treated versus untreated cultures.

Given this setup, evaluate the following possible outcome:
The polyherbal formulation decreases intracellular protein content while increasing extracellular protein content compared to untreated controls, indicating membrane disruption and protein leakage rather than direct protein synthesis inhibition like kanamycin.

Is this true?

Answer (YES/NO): NO